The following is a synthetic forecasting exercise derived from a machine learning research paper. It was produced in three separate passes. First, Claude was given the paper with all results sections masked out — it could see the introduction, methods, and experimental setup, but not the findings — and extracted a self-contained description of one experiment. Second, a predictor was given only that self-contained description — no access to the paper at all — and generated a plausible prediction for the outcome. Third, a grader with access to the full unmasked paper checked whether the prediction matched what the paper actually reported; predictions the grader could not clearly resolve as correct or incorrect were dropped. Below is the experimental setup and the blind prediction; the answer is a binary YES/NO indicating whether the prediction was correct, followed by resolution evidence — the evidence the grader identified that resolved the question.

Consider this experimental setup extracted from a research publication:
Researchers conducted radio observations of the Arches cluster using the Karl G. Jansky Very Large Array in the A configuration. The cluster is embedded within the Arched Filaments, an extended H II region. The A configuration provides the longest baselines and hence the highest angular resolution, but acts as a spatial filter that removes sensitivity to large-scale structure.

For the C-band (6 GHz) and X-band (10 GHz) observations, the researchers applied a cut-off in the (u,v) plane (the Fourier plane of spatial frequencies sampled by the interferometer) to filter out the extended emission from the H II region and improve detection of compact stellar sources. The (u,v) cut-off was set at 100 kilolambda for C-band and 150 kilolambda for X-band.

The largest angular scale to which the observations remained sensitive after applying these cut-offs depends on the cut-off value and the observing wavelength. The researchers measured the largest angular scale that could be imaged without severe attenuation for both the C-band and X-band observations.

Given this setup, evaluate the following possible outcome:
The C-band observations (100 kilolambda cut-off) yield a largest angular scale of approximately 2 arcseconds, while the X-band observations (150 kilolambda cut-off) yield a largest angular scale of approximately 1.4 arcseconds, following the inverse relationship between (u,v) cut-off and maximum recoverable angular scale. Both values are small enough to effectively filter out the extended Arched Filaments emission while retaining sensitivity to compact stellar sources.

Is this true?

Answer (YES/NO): NO